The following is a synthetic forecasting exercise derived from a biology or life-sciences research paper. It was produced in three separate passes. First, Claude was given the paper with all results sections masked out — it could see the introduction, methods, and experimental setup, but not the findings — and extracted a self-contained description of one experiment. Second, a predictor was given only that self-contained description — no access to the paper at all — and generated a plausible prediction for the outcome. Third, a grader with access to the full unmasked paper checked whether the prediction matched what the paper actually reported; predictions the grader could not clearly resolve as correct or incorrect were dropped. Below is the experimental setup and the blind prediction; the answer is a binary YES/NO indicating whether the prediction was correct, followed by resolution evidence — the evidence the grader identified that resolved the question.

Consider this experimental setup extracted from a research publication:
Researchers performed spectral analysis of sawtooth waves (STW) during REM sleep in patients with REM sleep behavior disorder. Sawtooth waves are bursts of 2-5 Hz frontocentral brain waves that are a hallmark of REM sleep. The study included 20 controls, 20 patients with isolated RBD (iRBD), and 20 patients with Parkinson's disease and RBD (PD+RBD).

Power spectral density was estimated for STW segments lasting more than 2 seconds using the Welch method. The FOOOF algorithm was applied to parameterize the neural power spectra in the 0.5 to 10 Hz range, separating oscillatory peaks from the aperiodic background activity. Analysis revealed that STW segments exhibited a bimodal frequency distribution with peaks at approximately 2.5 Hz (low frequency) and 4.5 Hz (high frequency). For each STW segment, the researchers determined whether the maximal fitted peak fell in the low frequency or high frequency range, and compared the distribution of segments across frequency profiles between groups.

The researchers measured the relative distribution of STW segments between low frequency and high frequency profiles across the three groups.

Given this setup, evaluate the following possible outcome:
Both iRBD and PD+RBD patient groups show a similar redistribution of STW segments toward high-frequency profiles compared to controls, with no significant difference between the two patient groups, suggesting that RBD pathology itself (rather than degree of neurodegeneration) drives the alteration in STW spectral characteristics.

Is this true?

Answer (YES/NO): NO